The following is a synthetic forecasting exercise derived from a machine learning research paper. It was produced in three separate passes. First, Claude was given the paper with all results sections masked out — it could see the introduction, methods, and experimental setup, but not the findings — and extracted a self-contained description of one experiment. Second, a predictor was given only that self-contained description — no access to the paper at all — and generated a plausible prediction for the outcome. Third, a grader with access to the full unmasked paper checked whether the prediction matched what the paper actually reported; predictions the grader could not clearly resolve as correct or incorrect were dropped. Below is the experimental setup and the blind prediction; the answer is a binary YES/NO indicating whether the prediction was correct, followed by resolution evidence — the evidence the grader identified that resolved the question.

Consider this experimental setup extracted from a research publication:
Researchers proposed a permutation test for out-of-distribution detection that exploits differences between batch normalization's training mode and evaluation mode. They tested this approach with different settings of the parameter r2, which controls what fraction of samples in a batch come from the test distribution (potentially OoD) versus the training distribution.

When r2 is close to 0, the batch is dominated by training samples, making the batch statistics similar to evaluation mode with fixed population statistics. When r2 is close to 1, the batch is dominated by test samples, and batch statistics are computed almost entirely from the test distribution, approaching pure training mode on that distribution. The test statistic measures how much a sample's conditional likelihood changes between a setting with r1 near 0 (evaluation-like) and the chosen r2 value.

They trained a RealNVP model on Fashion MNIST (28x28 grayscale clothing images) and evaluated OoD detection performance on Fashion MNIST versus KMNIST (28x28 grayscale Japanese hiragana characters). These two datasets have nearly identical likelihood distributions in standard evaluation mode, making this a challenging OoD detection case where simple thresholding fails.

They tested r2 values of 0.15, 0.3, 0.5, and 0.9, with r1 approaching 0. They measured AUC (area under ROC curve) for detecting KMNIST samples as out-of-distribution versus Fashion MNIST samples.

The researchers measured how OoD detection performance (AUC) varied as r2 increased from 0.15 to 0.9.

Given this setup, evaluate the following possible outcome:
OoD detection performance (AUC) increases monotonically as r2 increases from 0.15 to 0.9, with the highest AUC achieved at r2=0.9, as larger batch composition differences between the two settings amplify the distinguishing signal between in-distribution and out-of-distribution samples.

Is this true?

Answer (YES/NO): NO